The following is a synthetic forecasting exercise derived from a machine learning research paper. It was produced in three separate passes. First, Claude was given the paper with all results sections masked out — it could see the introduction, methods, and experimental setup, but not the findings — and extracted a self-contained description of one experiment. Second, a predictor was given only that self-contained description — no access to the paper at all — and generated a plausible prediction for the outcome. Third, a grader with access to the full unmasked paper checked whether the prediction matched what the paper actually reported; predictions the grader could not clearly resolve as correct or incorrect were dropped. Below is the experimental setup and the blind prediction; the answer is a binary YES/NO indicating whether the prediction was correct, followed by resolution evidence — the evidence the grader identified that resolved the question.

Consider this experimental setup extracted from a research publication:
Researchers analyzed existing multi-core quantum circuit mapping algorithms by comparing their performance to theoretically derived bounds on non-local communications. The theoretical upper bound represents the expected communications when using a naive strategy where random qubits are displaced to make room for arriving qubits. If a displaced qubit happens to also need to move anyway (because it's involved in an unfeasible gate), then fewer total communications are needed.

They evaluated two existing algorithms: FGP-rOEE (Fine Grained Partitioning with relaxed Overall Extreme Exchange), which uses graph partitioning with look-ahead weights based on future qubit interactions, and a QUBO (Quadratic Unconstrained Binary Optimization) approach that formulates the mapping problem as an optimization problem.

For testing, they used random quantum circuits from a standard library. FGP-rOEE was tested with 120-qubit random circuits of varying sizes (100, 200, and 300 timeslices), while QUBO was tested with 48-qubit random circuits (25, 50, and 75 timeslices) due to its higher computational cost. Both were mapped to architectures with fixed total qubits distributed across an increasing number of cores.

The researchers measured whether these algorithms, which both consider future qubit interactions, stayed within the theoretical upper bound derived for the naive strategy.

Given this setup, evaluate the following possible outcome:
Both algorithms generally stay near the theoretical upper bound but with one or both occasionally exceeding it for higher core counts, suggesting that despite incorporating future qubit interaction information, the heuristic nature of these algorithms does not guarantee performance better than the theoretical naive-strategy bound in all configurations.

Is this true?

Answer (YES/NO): YES